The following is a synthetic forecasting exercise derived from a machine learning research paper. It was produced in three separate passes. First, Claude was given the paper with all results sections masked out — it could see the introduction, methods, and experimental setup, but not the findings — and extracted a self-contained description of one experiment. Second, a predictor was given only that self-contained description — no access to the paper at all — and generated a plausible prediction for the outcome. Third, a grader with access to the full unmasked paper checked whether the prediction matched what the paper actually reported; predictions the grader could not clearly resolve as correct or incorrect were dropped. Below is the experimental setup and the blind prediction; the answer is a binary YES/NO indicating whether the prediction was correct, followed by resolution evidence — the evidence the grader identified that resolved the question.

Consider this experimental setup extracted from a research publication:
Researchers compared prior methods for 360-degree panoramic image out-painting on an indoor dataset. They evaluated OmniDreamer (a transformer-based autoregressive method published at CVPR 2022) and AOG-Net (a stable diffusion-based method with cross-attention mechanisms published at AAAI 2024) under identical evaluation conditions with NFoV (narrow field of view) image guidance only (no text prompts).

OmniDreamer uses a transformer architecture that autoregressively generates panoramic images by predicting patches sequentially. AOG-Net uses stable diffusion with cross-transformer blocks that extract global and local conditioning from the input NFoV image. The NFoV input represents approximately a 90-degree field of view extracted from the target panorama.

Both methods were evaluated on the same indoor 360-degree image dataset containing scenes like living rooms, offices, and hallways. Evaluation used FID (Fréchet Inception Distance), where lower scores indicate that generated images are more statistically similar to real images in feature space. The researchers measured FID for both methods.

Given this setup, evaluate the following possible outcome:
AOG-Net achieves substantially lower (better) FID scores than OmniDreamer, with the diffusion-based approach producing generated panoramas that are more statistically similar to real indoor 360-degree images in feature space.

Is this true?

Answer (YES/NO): YES